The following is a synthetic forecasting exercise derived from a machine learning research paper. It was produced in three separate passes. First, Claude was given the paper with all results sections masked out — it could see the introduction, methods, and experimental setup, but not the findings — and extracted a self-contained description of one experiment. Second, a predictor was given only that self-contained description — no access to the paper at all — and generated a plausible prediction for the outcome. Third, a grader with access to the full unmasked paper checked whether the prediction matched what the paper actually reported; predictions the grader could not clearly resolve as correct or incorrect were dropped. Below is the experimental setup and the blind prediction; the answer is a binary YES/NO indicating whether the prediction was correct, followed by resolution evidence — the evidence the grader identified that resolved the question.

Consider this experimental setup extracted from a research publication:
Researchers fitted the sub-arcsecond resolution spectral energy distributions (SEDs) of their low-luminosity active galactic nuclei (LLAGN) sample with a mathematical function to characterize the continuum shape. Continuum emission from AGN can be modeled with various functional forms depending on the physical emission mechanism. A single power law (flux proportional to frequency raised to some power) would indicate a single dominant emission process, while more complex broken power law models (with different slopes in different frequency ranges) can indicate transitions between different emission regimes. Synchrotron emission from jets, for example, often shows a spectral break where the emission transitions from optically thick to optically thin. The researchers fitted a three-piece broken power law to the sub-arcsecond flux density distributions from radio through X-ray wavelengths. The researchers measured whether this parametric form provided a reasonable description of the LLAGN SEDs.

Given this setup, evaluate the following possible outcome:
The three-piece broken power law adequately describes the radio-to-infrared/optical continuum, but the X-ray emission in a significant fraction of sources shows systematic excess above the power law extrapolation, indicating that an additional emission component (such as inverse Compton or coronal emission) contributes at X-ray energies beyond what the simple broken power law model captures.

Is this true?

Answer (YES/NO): NO